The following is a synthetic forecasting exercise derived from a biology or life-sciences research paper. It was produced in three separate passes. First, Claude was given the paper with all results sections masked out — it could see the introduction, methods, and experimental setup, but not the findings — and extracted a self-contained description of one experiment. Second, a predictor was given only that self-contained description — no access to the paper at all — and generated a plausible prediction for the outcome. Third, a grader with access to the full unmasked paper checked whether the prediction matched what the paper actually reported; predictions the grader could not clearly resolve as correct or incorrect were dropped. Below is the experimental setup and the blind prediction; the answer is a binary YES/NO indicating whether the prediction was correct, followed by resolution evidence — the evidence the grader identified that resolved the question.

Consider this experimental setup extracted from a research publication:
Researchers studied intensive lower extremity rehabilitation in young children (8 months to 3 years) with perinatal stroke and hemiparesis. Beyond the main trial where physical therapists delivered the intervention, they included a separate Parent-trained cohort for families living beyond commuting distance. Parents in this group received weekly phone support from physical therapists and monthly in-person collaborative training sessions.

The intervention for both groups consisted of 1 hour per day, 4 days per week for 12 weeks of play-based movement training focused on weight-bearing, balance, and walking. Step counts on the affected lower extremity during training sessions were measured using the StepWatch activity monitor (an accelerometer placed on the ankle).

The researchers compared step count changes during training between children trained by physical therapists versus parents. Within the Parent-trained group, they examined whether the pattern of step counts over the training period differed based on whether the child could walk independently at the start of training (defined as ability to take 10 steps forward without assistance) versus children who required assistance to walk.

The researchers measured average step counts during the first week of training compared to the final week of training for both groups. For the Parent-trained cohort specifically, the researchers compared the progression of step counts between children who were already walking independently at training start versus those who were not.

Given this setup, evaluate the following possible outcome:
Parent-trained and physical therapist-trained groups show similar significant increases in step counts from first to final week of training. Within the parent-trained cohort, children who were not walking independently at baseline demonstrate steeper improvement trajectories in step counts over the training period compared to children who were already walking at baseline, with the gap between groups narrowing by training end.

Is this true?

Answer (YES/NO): NO